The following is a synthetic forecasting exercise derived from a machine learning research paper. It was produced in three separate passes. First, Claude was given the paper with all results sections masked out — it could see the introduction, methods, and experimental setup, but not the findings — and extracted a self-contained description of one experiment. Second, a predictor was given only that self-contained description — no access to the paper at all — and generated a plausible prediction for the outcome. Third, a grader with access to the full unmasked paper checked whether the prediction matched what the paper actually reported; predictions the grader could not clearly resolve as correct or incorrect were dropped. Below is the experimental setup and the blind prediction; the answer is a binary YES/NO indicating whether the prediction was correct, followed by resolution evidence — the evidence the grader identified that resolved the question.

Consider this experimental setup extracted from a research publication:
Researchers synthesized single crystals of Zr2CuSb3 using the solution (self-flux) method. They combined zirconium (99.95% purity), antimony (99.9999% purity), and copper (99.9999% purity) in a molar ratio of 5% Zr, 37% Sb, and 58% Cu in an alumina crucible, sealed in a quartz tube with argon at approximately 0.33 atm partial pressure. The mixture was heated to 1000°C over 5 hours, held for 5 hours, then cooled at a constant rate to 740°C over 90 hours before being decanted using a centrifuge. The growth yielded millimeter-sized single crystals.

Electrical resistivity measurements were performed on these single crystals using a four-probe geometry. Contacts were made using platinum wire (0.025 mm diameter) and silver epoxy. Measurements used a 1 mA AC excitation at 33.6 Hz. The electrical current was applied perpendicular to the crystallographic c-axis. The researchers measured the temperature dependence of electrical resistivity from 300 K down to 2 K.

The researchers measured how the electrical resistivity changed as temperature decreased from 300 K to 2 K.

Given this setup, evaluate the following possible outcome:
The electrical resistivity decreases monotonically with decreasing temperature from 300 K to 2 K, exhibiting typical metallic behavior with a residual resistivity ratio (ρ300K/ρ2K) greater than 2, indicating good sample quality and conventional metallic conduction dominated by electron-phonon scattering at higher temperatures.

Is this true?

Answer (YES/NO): NO